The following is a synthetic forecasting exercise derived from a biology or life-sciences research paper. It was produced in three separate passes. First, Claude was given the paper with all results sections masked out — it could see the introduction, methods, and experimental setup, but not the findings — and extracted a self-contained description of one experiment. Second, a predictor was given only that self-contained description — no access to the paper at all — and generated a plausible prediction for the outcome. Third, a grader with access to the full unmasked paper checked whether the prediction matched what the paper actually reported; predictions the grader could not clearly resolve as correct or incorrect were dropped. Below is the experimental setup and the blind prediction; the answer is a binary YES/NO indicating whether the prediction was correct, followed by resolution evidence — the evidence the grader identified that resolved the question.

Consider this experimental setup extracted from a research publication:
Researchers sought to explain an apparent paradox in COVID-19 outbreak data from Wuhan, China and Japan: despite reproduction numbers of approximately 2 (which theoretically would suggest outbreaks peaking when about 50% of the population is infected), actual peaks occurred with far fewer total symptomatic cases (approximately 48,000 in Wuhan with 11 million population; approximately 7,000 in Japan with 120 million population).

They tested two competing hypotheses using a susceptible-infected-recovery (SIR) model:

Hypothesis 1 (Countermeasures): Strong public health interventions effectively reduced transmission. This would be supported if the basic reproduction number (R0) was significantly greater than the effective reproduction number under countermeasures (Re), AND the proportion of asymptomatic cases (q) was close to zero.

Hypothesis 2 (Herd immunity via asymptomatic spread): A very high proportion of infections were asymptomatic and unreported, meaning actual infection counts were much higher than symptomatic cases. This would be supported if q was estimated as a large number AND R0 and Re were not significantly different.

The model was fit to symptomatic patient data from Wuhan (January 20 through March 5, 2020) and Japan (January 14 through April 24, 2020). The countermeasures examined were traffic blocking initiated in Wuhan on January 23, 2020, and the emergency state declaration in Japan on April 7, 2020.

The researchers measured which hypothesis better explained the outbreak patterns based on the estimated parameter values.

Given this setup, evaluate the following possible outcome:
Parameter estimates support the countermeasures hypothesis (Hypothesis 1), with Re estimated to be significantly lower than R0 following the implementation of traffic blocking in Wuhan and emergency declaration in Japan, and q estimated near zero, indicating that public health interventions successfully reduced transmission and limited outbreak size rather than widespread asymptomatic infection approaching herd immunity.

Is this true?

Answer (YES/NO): NO